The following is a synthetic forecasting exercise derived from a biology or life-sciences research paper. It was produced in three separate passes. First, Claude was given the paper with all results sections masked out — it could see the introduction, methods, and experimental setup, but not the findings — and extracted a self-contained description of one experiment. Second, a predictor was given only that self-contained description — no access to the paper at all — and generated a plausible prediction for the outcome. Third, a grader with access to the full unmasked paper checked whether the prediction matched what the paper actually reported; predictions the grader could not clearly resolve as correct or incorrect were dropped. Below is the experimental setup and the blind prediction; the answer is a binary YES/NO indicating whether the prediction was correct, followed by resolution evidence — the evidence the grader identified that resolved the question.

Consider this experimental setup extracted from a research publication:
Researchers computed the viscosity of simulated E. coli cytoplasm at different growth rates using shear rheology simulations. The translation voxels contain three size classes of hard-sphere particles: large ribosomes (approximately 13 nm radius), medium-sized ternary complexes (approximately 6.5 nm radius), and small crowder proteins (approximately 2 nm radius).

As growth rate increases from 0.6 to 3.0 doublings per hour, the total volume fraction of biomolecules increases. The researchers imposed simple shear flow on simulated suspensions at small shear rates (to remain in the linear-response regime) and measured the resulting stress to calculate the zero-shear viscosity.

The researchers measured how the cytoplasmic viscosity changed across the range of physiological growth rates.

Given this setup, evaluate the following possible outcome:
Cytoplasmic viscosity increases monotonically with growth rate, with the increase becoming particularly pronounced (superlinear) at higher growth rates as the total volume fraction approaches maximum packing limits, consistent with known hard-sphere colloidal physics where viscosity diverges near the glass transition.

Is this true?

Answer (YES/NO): NO